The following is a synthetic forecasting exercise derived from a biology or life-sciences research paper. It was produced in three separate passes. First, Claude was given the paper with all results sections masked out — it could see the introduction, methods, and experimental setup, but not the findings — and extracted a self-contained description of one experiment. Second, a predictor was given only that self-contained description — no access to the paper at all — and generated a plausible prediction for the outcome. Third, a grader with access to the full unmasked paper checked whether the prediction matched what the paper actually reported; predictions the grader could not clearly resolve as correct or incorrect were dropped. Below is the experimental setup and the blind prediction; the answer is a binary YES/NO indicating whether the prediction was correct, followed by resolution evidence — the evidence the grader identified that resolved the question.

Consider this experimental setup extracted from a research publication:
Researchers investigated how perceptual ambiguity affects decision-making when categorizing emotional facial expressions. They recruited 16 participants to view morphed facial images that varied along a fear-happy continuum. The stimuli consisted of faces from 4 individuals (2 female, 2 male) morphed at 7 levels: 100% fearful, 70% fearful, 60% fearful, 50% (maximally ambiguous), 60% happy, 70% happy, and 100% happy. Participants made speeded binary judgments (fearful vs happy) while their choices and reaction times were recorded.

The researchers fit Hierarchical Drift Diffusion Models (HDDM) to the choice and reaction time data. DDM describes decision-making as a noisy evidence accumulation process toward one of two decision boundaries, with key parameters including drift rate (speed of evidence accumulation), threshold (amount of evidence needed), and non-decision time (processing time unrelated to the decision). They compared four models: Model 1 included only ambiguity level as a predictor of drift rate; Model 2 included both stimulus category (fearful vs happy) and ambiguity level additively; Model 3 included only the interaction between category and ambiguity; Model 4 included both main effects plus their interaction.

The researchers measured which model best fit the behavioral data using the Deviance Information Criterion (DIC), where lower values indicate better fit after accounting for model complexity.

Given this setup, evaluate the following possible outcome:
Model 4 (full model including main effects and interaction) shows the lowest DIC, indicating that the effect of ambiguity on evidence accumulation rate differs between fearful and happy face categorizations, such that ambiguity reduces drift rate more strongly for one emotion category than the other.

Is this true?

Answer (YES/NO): NO